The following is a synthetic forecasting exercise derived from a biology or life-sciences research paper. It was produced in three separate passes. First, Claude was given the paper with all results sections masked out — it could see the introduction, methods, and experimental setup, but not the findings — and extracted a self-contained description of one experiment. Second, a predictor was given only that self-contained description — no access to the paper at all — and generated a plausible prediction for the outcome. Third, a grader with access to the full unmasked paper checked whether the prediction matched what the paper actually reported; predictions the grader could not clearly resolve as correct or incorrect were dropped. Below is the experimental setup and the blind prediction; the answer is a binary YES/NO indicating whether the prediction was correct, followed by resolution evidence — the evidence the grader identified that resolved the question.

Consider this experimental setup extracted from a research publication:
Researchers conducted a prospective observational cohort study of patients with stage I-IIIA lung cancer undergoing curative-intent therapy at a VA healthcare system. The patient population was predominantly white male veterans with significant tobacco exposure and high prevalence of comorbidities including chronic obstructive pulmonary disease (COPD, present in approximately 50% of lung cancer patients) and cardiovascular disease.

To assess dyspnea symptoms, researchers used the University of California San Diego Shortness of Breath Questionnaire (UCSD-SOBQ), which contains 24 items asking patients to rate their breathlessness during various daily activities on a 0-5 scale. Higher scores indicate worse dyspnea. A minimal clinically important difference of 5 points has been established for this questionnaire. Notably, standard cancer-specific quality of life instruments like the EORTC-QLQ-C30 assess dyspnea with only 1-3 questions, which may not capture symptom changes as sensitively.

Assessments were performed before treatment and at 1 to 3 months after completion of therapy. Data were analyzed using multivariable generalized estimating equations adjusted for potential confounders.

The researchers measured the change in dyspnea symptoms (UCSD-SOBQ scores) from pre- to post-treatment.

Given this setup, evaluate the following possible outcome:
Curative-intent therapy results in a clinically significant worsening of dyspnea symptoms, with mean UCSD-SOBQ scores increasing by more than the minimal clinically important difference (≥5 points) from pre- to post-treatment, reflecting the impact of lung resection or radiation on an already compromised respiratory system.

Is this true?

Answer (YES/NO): YES